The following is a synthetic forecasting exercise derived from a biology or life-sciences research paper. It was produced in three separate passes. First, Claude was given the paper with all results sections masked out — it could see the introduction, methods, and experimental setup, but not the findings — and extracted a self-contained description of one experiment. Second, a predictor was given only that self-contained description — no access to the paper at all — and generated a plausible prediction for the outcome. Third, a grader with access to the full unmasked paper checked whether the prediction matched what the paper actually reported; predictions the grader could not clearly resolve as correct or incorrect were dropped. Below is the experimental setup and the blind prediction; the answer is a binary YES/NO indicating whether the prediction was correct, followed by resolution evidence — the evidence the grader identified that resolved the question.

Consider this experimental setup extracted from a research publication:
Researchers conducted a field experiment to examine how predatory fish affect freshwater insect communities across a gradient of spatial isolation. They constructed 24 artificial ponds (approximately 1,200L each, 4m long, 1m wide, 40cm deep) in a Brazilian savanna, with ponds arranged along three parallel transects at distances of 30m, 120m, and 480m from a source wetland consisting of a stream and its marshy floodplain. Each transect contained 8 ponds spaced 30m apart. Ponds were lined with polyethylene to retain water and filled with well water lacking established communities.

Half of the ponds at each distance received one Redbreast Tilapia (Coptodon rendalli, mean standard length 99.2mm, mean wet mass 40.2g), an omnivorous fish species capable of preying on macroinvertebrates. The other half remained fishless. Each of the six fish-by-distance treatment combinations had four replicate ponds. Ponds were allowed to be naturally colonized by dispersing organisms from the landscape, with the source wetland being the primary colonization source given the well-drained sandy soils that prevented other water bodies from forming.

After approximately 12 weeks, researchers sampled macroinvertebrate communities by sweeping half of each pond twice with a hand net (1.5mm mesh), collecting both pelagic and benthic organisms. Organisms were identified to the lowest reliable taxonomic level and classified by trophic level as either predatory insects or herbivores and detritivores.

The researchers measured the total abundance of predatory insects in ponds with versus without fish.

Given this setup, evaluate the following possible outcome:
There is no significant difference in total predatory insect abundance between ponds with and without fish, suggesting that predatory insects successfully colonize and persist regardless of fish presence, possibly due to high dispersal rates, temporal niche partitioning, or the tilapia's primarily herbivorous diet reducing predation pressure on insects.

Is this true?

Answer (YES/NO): NO